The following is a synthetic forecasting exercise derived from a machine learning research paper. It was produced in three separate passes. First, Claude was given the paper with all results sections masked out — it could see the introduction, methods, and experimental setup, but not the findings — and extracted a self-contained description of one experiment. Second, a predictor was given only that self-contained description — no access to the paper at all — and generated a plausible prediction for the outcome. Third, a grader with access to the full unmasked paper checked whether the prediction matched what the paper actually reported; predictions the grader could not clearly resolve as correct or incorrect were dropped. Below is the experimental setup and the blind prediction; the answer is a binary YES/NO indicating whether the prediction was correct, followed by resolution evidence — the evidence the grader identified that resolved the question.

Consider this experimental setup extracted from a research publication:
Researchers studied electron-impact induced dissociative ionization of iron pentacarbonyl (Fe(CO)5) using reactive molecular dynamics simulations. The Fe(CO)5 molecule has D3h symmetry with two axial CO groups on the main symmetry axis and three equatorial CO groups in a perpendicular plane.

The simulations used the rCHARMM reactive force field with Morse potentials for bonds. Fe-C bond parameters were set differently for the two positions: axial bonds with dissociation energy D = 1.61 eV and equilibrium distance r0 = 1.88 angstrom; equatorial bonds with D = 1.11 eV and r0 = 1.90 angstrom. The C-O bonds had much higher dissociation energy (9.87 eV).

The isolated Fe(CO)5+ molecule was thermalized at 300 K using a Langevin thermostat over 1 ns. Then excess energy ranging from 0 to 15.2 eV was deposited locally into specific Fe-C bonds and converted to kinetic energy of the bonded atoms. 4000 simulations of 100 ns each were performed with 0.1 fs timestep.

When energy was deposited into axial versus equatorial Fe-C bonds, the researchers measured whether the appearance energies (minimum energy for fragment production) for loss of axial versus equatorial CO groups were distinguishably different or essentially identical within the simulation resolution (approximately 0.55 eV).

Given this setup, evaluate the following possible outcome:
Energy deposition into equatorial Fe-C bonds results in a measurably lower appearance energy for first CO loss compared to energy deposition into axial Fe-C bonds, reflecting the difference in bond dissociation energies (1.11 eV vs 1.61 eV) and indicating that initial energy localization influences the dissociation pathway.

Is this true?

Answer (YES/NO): NO